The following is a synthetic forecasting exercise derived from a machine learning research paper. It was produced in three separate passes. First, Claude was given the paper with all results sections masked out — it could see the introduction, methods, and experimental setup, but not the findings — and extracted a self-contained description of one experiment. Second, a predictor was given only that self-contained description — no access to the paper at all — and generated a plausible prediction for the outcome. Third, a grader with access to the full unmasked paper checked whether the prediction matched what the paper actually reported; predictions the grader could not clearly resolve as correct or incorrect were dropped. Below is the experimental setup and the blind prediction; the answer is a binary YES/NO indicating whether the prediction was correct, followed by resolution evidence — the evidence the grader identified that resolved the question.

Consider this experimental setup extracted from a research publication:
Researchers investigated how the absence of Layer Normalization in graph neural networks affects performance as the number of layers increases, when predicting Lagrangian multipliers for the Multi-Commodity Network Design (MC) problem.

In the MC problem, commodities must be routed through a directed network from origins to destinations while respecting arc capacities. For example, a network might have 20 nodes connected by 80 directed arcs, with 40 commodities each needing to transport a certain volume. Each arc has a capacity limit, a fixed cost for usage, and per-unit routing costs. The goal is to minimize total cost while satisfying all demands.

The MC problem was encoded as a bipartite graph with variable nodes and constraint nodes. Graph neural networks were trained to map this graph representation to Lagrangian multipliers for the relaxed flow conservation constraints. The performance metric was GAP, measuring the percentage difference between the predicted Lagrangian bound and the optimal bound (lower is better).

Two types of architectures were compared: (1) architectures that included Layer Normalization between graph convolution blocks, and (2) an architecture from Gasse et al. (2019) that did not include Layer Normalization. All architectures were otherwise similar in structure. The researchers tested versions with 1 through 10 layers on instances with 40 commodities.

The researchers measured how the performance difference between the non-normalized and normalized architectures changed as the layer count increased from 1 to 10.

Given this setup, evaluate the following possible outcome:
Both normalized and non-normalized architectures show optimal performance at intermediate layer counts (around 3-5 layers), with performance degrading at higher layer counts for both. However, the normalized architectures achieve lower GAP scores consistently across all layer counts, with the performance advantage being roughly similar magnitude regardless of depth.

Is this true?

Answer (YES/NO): NO